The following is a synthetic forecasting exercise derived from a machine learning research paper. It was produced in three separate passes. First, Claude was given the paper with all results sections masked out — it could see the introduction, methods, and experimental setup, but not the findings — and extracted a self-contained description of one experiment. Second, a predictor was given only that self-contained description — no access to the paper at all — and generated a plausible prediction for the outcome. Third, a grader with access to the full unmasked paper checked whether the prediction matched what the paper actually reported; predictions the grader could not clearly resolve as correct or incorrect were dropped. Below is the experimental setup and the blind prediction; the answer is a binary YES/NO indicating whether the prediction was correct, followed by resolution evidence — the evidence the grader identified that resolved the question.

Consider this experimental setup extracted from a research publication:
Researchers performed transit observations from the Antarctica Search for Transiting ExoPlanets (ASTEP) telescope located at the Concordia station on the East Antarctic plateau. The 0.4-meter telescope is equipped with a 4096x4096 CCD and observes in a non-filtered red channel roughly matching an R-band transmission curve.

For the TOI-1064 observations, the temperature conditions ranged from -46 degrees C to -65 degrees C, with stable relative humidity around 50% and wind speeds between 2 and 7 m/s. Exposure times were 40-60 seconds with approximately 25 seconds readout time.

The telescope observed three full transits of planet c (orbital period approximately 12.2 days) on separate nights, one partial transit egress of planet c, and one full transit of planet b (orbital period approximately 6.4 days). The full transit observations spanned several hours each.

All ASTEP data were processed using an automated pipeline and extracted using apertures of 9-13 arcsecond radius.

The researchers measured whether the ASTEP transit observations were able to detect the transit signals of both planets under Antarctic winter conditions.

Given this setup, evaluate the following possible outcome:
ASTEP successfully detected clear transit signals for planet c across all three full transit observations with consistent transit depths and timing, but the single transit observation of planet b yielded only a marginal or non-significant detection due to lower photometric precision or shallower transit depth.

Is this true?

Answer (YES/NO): NO